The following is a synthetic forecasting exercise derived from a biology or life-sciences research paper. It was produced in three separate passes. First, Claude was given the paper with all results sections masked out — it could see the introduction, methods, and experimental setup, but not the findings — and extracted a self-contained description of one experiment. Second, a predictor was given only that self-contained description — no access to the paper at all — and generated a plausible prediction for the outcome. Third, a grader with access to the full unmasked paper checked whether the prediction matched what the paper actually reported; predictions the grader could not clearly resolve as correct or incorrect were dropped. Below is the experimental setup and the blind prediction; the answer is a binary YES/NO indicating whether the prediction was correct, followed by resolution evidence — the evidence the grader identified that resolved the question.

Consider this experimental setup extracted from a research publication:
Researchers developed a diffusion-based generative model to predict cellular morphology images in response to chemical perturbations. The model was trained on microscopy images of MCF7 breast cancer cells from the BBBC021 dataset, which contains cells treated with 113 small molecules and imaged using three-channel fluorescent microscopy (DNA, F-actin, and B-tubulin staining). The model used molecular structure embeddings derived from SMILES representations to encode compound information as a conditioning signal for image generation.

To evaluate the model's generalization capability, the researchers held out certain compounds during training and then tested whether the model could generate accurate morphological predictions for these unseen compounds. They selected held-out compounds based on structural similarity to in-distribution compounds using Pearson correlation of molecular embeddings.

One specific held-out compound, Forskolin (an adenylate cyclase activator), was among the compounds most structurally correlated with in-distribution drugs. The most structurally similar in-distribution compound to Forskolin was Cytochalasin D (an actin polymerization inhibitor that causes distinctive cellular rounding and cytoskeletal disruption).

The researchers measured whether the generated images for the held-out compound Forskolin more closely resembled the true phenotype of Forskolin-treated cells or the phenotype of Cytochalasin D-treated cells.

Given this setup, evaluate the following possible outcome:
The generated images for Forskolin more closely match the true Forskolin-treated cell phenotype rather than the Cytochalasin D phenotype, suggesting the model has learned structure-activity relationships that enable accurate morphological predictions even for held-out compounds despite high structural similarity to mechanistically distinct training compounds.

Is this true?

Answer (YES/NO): NO